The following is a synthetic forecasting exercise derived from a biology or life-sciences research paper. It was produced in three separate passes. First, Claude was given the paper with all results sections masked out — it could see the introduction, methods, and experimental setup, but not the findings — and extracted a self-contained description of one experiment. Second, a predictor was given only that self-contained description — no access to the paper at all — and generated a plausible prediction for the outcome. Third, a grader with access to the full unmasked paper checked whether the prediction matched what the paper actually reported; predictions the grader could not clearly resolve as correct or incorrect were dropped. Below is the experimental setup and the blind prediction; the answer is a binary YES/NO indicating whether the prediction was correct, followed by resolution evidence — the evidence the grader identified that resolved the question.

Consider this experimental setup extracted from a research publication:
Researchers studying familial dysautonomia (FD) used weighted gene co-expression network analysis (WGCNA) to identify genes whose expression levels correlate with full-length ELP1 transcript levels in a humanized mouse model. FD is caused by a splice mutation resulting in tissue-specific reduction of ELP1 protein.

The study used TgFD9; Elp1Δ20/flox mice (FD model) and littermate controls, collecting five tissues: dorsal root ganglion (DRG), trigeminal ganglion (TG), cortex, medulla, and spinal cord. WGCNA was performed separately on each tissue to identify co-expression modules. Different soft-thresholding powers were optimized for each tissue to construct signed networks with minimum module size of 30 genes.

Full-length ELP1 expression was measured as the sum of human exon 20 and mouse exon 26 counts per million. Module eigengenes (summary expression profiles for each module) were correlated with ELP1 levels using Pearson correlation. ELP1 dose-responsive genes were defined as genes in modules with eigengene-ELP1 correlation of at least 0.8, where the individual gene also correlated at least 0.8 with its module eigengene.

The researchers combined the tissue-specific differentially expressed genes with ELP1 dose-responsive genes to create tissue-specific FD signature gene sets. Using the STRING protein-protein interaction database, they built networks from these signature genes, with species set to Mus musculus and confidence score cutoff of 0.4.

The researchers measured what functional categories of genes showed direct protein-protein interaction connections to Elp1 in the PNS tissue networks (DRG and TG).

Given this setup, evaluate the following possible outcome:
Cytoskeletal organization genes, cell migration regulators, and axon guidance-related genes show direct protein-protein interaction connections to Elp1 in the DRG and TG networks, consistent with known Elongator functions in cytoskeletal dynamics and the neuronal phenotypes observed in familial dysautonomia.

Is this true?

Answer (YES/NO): NO